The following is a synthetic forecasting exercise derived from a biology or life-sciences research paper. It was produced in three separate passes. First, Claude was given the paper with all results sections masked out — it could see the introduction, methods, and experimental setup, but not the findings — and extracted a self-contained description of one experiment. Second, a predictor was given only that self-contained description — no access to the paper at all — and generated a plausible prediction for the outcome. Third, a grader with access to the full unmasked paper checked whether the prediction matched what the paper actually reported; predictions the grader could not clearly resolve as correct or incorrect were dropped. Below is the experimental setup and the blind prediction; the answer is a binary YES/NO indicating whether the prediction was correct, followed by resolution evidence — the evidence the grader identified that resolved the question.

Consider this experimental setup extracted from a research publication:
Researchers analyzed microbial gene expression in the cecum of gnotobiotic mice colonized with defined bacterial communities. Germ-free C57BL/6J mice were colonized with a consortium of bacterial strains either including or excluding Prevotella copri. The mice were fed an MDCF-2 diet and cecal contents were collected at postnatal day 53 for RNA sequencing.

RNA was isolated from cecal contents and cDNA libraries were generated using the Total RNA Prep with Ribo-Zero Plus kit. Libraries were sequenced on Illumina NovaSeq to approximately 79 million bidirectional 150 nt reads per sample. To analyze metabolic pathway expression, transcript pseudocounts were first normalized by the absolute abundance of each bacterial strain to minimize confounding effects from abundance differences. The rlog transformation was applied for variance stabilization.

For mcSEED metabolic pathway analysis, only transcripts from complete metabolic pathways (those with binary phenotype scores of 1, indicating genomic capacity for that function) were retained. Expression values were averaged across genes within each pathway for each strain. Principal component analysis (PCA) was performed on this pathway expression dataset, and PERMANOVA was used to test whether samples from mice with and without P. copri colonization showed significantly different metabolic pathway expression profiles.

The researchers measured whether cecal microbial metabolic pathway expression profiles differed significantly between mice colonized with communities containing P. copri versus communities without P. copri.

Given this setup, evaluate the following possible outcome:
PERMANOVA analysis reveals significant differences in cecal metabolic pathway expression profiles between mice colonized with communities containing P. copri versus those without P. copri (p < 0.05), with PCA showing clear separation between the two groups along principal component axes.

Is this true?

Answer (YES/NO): YES